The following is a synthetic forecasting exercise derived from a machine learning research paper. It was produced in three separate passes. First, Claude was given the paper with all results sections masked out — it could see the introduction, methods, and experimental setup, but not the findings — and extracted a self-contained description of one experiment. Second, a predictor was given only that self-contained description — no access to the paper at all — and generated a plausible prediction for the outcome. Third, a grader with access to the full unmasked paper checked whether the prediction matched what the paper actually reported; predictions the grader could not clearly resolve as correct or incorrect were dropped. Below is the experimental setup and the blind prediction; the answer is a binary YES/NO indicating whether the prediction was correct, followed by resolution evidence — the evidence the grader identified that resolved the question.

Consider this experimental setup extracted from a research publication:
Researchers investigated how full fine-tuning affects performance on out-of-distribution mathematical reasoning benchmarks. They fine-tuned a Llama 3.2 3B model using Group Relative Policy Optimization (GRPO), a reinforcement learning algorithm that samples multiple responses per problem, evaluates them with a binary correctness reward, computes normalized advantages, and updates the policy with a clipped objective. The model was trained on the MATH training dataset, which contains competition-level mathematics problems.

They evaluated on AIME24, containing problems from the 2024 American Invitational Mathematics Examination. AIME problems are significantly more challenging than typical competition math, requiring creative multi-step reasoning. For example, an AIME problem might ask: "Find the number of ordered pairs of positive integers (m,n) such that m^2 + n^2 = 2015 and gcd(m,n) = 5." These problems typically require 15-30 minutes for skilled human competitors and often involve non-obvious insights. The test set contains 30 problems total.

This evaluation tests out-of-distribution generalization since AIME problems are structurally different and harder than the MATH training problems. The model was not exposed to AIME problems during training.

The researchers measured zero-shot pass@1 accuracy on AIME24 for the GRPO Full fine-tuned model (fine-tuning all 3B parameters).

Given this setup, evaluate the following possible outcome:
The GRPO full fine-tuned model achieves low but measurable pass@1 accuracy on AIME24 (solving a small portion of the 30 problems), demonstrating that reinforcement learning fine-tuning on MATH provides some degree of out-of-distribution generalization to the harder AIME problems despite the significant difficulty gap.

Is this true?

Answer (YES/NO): YES